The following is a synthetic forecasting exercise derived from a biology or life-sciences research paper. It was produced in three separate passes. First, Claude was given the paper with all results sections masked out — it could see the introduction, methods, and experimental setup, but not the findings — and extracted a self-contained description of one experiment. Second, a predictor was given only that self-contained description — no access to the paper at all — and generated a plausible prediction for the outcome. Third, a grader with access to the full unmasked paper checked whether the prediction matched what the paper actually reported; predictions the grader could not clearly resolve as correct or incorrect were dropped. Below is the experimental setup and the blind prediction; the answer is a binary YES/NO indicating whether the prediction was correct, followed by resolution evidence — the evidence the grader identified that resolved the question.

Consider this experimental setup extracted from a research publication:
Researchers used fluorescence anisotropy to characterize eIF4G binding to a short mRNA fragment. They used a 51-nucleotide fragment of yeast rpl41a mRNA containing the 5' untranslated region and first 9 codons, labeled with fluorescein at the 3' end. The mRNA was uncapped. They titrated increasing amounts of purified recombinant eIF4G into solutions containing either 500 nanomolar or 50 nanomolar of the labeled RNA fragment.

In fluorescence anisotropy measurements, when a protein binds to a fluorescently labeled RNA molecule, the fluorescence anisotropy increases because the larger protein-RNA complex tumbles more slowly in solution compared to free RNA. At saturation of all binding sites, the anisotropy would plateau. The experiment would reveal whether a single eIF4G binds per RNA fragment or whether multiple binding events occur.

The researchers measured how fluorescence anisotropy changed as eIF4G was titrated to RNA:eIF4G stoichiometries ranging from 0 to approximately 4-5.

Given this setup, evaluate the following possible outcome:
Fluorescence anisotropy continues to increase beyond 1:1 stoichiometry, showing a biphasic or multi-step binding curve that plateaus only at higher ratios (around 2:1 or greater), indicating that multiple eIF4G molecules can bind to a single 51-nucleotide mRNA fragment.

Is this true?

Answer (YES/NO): YES